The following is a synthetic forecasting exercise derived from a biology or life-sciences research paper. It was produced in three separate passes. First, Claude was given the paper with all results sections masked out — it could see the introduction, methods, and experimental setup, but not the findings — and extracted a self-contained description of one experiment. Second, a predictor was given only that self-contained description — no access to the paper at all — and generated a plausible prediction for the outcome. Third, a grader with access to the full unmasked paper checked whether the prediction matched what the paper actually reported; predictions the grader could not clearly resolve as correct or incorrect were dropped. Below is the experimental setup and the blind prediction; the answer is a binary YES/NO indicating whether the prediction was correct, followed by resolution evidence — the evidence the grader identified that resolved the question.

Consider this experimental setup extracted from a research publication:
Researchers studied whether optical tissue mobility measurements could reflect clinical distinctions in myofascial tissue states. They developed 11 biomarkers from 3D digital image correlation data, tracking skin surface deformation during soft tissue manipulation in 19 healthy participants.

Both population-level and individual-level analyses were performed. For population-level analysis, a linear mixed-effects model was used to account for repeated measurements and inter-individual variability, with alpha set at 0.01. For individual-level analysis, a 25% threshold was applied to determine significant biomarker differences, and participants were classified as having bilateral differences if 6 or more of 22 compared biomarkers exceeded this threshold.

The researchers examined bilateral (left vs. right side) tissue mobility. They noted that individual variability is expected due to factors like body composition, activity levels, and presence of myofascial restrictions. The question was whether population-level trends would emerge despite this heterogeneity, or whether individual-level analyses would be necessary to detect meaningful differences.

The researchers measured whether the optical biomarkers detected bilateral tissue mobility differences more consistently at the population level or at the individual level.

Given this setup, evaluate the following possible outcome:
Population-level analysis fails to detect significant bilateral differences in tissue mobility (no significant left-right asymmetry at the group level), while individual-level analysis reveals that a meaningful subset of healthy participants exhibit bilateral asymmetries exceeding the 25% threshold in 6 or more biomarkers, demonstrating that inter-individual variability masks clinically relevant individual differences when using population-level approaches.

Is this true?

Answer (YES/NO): YES